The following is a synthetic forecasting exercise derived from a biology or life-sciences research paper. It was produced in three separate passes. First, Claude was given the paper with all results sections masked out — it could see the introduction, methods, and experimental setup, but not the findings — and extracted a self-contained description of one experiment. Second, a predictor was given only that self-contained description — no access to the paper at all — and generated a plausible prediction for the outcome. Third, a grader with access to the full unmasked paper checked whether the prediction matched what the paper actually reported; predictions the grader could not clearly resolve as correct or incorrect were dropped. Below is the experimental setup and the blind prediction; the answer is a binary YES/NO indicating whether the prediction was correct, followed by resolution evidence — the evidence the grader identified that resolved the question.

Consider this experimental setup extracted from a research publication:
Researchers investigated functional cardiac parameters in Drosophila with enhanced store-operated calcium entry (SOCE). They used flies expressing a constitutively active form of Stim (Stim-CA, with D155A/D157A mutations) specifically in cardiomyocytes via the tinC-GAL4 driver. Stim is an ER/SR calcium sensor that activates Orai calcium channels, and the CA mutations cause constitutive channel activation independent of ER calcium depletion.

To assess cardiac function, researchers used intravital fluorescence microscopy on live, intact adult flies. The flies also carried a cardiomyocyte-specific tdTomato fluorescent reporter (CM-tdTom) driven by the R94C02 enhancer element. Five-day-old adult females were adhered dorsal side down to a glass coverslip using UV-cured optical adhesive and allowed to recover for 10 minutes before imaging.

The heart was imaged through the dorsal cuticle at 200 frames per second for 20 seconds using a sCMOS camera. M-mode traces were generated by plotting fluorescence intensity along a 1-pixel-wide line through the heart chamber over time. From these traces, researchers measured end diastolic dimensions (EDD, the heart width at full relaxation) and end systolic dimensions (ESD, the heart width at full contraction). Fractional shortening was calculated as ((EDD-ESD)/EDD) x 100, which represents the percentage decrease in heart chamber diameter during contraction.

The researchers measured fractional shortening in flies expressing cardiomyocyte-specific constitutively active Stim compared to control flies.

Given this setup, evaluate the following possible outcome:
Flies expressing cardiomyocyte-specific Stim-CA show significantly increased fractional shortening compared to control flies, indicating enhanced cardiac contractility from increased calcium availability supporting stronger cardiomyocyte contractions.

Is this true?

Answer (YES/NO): NO